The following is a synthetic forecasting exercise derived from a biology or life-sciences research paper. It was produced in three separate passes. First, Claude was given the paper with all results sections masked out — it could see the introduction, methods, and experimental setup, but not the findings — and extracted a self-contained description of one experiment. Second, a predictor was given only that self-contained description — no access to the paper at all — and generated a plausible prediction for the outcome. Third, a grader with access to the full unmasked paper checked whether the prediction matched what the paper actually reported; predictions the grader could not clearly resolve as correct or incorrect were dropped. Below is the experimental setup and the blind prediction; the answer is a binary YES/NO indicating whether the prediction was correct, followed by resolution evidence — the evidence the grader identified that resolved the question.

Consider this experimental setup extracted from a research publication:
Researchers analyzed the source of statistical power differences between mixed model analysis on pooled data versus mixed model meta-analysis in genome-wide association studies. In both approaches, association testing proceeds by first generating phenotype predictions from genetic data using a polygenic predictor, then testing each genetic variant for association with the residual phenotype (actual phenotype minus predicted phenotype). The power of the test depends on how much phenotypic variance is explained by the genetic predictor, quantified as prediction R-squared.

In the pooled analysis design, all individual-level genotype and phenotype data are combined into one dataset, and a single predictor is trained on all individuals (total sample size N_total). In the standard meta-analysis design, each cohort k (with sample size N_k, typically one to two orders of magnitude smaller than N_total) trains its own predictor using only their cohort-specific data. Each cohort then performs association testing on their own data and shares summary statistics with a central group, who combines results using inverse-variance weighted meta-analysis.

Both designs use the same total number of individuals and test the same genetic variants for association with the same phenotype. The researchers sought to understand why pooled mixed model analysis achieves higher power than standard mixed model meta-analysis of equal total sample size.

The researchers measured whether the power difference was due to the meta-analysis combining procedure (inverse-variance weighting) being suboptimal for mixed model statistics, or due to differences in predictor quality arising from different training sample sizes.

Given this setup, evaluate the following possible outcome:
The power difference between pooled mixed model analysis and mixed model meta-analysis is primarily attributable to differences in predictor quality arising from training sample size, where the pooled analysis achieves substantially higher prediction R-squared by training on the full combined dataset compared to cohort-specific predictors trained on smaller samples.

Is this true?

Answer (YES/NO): YES